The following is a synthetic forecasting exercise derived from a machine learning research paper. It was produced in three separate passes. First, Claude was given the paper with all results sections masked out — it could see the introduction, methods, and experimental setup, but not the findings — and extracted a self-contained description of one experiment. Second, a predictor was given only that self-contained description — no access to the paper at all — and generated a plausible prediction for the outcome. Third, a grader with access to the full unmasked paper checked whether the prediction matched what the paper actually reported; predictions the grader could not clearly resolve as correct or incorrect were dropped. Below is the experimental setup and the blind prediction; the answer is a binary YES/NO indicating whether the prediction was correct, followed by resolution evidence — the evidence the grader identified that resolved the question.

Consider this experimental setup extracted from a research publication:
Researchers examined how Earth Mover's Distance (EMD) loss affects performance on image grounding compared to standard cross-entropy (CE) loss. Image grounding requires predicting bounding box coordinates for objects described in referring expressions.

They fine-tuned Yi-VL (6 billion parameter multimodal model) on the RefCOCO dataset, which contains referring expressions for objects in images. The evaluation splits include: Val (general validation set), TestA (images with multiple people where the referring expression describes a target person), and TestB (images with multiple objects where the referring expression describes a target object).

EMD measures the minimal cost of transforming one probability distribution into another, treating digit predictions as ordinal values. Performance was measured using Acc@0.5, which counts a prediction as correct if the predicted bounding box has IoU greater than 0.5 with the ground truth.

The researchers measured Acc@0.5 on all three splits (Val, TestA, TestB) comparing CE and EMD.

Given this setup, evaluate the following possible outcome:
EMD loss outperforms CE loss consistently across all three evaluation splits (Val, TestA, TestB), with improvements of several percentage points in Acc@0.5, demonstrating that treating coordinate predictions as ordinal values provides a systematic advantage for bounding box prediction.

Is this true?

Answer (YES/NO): NO